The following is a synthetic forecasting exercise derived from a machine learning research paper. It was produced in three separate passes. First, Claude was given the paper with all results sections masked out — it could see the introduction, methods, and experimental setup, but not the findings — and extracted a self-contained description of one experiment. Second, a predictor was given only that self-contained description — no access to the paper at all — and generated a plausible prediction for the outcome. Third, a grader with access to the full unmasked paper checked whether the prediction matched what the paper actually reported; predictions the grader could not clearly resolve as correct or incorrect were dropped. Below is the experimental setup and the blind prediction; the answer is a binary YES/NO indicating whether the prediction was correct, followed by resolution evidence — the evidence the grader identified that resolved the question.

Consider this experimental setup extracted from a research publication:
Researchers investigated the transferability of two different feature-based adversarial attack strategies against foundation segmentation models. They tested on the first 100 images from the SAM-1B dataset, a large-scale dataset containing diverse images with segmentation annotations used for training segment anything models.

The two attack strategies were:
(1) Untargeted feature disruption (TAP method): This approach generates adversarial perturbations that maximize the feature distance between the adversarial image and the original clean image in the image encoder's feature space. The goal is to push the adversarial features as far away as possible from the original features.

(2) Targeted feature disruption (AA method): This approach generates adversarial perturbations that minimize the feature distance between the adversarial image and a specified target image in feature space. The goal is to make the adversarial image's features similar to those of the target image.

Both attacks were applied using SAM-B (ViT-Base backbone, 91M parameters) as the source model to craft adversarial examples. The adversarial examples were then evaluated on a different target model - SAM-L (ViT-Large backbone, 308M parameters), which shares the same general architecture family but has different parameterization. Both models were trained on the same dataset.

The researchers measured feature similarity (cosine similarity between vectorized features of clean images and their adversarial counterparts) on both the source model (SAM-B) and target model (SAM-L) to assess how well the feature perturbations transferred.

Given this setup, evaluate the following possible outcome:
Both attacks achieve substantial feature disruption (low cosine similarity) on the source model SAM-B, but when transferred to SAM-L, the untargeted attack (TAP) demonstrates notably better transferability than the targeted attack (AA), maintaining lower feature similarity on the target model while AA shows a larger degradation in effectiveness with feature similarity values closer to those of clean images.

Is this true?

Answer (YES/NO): NO